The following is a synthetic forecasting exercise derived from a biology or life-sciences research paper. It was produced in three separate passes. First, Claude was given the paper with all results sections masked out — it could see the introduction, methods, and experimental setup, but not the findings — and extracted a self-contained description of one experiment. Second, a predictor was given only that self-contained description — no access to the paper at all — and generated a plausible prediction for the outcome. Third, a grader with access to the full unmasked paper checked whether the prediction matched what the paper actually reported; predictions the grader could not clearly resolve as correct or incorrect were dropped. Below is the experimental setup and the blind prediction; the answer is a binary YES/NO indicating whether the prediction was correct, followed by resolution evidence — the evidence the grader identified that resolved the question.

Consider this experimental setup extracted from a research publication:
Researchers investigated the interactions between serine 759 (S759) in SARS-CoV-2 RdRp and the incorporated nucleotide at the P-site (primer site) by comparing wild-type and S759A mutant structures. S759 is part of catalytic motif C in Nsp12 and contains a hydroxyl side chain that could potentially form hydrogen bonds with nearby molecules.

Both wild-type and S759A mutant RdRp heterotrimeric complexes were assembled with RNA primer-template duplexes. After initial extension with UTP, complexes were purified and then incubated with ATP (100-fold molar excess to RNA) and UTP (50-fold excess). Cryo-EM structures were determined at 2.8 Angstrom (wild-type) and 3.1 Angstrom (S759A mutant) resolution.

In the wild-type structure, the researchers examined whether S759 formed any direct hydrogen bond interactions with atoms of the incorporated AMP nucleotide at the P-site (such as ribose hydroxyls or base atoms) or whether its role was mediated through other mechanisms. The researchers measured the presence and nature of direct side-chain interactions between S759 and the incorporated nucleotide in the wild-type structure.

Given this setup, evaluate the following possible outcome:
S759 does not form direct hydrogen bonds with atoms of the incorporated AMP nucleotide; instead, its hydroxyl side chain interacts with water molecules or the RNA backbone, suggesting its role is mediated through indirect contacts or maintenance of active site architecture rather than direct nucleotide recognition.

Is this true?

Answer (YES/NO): NO